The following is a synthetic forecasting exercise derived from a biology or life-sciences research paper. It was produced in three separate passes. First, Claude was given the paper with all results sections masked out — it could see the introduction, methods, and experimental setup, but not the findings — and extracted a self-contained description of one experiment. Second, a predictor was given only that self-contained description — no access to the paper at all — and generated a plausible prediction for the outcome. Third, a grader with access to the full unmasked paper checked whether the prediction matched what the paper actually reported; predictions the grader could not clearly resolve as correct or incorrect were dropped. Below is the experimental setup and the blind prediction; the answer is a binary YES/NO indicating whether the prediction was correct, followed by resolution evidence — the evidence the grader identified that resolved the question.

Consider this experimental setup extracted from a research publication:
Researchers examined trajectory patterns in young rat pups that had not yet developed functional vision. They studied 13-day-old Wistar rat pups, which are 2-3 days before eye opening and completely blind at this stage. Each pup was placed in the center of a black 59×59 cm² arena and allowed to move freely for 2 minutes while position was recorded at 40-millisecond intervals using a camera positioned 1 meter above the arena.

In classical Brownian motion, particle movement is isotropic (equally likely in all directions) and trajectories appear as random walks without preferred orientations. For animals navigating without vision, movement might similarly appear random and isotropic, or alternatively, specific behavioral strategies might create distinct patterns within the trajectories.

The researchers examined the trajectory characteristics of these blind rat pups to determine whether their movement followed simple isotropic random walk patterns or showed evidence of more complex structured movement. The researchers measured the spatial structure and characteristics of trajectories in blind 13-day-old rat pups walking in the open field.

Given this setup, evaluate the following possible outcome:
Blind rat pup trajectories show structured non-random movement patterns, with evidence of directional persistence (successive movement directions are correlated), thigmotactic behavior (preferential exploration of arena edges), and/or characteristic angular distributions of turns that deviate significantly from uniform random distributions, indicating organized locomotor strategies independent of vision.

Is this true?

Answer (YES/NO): YES